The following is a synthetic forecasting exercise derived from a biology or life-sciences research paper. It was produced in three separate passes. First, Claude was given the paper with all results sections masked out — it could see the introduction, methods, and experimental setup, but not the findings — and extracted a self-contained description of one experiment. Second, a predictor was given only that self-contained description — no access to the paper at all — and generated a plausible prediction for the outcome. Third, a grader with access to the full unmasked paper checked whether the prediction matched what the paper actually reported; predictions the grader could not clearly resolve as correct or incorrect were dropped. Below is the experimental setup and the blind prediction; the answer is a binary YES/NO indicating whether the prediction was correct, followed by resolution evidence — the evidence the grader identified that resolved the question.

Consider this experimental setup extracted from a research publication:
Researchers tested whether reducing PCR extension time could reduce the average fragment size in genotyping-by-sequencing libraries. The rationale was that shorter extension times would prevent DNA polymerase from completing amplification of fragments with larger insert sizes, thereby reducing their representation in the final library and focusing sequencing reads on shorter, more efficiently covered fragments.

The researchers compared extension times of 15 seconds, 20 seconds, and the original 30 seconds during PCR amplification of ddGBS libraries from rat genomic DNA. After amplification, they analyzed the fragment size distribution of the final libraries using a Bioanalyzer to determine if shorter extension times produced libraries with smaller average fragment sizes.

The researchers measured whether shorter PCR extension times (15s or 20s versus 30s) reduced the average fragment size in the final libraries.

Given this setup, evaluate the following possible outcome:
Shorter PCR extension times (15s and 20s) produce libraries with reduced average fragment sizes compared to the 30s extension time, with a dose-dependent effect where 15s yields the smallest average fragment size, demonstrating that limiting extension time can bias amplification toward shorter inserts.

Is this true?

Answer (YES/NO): NO